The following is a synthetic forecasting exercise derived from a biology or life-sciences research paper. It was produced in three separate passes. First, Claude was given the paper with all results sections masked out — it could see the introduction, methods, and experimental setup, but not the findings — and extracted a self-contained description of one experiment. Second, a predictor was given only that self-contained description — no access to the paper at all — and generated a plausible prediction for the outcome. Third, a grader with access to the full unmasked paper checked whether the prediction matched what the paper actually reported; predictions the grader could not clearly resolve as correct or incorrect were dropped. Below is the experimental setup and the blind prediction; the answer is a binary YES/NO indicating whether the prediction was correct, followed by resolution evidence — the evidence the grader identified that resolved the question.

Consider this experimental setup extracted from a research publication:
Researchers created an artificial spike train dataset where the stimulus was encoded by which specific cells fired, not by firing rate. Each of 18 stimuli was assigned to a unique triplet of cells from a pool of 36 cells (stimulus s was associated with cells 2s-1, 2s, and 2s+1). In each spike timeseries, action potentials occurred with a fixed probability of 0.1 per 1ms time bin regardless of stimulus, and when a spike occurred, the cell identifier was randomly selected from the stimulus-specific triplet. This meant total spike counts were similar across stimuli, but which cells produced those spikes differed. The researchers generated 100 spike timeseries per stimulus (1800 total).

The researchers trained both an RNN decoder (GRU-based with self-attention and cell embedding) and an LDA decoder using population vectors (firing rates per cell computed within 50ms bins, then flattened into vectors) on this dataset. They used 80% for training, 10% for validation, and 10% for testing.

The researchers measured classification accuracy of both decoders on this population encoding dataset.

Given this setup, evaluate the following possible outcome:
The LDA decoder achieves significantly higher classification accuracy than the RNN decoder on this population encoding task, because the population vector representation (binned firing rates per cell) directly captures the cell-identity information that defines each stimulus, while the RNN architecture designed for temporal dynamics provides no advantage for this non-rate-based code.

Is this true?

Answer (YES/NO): NO